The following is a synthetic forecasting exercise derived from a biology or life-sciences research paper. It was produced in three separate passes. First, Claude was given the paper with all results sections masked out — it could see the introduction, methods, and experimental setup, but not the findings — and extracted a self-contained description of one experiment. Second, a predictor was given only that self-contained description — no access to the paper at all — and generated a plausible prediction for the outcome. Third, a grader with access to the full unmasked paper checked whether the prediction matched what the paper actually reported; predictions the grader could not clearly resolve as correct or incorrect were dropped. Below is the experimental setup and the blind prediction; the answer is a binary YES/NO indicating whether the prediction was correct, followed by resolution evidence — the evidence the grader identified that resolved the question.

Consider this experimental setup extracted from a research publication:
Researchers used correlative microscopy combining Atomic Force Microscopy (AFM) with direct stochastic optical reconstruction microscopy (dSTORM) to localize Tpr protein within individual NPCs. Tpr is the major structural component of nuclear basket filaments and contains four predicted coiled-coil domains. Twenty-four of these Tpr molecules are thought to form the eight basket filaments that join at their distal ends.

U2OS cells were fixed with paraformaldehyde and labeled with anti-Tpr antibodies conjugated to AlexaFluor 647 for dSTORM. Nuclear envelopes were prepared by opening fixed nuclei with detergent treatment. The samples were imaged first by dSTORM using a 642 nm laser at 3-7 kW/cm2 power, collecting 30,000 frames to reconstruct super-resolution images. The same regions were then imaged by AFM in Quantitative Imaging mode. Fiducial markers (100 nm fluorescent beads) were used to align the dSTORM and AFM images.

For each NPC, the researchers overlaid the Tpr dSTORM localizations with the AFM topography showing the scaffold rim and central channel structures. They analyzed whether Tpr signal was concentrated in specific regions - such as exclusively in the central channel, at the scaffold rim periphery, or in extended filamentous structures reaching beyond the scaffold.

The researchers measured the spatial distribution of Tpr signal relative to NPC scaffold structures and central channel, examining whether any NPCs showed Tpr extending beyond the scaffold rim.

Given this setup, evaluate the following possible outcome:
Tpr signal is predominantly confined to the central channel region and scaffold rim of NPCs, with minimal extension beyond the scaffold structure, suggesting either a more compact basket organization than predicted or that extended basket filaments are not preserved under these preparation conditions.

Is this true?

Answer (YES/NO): NO